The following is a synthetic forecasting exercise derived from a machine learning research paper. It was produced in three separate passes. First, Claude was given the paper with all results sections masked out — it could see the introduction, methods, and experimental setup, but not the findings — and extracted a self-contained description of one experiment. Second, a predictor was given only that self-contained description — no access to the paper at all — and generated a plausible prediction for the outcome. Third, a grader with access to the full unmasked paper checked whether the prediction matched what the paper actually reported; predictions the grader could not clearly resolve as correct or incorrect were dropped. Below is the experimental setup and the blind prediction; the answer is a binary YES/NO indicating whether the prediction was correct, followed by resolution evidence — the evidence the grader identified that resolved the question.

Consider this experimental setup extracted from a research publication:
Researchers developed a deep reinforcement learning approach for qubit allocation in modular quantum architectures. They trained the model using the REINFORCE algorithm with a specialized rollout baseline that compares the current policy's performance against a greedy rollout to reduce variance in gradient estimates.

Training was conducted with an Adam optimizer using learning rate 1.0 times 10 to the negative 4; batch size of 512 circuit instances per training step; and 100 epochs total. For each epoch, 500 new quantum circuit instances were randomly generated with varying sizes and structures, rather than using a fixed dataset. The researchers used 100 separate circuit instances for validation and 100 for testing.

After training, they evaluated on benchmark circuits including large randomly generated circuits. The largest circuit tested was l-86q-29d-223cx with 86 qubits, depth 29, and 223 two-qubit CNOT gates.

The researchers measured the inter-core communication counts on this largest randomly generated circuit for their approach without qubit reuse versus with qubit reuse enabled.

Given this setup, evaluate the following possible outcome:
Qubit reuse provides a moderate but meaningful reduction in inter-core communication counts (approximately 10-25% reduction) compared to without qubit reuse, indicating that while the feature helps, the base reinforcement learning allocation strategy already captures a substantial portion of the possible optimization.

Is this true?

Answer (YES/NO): NO